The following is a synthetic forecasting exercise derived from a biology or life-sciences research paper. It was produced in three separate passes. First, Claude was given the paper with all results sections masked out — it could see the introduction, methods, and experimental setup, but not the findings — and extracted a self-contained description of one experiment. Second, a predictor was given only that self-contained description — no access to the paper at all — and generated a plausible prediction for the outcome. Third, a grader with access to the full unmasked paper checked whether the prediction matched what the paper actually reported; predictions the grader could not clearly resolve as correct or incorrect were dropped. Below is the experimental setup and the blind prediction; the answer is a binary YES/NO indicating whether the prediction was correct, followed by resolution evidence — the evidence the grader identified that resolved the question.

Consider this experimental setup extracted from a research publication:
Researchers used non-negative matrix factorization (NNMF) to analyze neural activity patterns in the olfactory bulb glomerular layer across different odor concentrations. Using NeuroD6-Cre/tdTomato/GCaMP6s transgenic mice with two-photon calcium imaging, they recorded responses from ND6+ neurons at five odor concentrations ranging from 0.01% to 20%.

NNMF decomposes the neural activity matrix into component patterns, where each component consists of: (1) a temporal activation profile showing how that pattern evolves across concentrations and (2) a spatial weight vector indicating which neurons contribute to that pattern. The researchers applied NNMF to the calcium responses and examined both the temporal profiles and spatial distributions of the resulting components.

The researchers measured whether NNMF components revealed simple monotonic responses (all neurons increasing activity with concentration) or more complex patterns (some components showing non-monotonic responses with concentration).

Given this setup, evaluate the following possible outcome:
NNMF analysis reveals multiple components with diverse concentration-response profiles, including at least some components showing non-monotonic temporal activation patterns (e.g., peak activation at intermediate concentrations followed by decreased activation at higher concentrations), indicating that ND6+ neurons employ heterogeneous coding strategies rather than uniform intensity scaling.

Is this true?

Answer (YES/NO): YES